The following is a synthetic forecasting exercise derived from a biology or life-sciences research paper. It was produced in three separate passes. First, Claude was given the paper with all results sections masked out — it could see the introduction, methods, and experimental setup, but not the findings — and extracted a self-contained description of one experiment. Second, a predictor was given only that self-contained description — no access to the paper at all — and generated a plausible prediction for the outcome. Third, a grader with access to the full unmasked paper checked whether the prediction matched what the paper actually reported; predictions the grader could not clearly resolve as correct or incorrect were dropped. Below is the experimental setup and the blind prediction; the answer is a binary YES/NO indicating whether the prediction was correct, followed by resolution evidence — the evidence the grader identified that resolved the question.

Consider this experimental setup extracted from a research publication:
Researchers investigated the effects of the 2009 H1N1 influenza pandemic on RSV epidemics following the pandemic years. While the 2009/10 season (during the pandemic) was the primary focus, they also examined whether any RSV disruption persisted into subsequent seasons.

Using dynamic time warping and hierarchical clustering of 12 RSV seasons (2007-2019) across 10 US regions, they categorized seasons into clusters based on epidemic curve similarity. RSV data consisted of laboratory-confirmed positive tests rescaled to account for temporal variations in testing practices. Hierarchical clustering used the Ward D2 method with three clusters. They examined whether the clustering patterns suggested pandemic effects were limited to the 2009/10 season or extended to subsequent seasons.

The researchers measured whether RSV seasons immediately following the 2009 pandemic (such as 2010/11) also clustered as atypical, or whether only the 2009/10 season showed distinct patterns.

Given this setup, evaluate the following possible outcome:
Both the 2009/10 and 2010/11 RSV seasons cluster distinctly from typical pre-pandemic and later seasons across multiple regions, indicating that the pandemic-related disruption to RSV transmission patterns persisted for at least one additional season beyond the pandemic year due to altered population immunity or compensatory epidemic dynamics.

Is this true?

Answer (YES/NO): YES